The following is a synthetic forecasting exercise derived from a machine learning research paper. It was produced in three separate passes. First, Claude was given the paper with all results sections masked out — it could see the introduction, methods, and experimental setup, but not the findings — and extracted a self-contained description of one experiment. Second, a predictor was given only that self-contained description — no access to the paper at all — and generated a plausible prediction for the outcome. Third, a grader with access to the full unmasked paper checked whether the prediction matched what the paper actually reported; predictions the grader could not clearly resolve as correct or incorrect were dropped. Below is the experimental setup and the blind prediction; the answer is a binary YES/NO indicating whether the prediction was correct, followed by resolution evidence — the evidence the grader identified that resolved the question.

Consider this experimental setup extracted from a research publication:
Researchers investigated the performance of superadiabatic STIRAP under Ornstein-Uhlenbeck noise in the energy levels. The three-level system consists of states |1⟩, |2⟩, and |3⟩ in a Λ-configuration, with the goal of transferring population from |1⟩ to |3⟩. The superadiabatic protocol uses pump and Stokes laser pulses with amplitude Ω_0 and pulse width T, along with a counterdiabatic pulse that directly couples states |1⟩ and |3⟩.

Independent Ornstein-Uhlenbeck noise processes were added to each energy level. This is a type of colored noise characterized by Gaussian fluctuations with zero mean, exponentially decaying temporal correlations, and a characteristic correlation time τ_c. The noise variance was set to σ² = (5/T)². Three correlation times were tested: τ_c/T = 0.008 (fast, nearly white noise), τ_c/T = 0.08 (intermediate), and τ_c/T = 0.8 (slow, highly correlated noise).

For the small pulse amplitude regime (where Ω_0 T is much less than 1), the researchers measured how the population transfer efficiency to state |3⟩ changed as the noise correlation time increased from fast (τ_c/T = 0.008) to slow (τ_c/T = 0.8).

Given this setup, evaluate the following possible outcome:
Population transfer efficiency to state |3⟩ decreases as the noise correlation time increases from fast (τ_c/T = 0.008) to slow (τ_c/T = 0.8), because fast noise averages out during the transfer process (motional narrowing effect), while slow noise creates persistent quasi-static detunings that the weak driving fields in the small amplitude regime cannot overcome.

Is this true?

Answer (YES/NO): YES